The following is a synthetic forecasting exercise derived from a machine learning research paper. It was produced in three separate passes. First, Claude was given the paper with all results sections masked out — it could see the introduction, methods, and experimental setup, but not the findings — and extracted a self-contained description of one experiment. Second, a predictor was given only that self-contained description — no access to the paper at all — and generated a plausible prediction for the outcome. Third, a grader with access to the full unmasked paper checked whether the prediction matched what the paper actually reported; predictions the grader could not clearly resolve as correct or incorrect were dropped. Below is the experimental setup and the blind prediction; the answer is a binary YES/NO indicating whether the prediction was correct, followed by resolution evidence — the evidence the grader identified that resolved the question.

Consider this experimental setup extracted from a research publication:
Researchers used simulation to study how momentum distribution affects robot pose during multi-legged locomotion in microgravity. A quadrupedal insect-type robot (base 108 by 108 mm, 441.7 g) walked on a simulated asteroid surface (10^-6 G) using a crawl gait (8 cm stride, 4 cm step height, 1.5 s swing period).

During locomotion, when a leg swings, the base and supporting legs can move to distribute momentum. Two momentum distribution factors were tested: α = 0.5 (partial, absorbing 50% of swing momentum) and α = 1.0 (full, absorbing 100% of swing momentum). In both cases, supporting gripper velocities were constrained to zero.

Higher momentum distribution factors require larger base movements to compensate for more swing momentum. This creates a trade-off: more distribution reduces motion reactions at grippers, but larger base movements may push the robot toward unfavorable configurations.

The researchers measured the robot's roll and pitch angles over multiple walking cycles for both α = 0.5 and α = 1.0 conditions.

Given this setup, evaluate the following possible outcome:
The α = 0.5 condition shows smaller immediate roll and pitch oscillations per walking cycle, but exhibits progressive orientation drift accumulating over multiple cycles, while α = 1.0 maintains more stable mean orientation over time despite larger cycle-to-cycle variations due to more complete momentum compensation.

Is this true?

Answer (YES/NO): NO